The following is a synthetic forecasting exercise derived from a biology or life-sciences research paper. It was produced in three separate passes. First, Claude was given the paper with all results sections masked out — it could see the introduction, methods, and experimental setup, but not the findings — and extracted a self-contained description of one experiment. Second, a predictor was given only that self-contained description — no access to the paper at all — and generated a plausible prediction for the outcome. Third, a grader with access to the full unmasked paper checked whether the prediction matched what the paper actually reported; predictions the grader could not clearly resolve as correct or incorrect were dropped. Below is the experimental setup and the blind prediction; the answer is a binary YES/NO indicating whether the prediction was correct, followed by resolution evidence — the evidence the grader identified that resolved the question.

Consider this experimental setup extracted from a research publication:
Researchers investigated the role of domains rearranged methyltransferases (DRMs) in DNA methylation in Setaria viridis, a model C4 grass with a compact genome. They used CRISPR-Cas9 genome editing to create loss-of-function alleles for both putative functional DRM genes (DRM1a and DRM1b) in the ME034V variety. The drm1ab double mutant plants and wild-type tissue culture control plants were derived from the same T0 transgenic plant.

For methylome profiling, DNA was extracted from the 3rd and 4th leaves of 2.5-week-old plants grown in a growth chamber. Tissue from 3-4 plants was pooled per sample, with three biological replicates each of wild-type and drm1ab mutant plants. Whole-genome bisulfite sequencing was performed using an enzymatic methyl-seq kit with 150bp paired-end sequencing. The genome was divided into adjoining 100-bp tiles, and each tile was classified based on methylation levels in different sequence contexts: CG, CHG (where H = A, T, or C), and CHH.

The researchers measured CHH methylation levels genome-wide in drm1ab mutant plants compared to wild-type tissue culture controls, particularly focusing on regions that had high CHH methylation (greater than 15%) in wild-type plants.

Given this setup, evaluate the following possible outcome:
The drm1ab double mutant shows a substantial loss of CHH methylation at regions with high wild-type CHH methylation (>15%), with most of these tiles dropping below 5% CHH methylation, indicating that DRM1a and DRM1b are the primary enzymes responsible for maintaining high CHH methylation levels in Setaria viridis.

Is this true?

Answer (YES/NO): YES